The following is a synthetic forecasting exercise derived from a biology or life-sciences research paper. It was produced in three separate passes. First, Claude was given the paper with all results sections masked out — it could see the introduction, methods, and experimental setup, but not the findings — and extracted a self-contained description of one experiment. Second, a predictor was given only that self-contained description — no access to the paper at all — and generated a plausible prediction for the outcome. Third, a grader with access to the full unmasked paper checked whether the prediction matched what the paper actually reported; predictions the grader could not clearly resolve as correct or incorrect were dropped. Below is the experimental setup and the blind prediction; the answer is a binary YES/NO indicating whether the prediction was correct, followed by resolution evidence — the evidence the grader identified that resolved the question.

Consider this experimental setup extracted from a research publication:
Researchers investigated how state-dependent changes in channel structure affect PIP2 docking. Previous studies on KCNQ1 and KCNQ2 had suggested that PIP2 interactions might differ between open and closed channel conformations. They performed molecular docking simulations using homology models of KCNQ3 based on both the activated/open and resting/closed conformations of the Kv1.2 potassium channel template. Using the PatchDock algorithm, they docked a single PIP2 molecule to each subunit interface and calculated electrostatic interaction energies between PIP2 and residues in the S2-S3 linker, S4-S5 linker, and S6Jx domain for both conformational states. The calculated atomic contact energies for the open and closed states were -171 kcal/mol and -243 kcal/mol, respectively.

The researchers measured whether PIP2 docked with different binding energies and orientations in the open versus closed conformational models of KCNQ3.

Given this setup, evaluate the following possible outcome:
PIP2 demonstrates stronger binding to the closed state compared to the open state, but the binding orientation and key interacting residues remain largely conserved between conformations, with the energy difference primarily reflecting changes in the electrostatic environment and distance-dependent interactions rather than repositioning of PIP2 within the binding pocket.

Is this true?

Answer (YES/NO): NO